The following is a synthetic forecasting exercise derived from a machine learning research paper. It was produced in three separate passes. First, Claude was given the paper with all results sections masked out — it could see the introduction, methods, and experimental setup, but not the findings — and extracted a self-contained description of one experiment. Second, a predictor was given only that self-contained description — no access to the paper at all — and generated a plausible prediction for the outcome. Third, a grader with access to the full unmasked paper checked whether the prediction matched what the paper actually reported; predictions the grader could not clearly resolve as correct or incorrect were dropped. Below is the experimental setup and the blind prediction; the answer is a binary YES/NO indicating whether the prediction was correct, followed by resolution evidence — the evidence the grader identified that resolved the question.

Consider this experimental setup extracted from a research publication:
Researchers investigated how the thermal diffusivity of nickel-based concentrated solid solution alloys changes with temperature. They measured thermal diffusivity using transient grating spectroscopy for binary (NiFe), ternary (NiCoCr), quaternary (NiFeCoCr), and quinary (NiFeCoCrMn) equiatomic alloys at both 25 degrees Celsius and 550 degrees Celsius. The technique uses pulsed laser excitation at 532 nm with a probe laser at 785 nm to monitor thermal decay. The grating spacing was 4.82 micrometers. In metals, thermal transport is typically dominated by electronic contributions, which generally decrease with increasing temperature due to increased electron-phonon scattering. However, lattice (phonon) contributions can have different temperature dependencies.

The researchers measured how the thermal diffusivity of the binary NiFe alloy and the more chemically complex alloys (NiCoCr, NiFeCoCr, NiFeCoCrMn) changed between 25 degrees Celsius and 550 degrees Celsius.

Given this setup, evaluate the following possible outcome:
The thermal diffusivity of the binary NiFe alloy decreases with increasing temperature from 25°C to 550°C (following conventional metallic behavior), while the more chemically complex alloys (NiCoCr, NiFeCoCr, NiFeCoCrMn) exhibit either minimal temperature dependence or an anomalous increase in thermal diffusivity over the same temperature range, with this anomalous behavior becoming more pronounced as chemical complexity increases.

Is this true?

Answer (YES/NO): NO